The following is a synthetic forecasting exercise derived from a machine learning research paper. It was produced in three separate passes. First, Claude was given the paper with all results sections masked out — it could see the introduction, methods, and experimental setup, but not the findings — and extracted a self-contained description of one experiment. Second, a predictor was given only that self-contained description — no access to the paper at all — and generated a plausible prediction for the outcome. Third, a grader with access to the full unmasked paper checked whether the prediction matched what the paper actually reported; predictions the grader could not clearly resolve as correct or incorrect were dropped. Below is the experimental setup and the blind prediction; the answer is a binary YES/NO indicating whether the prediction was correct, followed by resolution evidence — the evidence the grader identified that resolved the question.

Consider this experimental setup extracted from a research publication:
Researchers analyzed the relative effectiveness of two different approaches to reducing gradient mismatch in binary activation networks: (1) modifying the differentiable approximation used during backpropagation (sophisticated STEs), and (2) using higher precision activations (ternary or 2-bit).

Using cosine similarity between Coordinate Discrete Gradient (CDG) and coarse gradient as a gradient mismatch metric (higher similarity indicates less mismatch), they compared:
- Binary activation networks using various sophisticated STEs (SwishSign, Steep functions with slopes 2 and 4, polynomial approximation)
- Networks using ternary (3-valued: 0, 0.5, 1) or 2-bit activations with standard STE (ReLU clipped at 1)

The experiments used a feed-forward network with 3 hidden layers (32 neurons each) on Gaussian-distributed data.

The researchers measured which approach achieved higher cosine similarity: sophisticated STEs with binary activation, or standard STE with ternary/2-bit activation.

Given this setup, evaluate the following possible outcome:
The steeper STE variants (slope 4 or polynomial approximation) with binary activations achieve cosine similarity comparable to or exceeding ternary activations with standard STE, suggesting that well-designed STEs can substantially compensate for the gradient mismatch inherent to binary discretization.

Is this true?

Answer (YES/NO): NO